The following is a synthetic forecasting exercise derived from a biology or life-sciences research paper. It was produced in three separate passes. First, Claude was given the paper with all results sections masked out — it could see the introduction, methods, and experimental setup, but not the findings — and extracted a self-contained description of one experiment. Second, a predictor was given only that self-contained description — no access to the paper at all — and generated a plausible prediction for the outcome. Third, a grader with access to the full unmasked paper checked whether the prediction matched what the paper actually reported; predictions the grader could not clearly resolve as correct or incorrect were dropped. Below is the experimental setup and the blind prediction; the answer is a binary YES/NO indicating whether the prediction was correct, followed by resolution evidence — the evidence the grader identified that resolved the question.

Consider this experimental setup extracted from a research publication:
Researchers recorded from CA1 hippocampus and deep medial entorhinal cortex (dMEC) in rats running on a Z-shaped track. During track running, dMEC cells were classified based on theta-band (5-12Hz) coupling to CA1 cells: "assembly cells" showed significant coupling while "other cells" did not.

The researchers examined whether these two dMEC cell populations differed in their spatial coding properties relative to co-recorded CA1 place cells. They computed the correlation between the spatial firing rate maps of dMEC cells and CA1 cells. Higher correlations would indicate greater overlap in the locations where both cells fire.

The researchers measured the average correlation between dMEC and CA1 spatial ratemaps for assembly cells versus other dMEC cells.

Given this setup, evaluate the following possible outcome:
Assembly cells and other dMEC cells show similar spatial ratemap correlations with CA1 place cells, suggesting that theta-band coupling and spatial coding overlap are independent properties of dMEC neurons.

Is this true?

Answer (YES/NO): YES